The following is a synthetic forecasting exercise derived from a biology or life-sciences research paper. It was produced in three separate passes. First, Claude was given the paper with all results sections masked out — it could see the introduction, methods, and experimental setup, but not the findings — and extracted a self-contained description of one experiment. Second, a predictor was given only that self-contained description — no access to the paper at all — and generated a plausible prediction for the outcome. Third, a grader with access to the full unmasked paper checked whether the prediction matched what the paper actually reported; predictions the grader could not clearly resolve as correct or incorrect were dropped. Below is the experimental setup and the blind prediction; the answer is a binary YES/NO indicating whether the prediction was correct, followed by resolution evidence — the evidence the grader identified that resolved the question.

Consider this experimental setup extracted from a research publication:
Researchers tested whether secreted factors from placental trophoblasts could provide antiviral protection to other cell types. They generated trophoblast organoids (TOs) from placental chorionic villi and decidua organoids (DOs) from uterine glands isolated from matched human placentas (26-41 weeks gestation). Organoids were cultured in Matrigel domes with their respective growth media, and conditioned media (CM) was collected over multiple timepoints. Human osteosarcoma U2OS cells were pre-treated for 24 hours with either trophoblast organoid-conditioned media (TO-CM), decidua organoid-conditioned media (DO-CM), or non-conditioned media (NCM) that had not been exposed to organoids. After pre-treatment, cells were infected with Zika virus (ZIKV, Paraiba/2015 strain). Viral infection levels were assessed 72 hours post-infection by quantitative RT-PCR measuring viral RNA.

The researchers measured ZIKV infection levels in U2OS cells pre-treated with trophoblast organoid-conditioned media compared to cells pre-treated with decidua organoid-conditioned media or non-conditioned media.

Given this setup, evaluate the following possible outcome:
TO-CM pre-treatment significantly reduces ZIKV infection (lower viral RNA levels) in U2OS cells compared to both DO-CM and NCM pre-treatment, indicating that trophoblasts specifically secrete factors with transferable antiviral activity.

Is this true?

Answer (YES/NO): YES